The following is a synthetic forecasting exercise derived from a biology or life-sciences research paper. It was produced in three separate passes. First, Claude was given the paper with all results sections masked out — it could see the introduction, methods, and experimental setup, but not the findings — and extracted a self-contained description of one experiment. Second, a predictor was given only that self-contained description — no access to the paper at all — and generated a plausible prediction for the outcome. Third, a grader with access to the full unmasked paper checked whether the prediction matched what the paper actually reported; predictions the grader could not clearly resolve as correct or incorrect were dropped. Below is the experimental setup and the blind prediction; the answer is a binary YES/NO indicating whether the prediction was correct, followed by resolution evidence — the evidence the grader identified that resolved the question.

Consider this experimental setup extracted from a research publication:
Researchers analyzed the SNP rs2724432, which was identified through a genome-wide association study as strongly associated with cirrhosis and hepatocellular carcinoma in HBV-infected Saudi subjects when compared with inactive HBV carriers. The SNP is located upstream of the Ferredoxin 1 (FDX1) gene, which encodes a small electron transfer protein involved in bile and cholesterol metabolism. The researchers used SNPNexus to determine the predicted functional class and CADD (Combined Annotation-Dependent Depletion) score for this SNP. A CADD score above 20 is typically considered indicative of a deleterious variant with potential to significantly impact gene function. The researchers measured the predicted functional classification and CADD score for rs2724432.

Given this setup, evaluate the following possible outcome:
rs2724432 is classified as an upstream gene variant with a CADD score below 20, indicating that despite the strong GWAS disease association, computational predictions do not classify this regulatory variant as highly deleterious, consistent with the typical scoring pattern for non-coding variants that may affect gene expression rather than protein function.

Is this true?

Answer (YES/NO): YES